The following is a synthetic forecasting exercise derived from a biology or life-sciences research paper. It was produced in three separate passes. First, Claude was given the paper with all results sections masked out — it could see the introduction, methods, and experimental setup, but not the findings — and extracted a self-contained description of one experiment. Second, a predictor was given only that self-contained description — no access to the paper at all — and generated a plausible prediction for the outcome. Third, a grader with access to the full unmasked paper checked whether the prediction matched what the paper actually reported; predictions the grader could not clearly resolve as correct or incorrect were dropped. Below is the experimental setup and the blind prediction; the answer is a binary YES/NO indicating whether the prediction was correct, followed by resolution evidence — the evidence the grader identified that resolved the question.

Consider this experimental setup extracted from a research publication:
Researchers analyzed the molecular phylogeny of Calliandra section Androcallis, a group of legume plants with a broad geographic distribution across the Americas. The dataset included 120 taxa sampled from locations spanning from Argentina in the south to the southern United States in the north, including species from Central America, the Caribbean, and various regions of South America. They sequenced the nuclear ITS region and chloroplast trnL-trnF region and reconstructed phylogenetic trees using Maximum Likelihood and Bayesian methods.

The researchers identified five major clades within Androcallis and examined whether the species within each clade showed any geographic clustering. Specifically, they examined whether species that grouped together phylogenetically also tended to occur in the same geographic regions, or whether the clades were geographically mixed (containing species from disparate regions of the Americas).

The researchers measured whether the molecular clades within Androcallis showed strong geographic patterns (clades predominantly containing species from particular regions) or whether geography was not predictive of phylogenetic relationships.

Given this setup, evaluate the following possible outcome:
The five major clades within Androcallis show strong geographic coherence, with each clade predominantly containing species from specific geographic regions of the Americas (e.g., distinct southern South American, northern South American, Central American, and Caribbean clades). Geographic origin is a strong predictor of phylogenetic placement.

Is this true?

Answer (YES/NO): YES